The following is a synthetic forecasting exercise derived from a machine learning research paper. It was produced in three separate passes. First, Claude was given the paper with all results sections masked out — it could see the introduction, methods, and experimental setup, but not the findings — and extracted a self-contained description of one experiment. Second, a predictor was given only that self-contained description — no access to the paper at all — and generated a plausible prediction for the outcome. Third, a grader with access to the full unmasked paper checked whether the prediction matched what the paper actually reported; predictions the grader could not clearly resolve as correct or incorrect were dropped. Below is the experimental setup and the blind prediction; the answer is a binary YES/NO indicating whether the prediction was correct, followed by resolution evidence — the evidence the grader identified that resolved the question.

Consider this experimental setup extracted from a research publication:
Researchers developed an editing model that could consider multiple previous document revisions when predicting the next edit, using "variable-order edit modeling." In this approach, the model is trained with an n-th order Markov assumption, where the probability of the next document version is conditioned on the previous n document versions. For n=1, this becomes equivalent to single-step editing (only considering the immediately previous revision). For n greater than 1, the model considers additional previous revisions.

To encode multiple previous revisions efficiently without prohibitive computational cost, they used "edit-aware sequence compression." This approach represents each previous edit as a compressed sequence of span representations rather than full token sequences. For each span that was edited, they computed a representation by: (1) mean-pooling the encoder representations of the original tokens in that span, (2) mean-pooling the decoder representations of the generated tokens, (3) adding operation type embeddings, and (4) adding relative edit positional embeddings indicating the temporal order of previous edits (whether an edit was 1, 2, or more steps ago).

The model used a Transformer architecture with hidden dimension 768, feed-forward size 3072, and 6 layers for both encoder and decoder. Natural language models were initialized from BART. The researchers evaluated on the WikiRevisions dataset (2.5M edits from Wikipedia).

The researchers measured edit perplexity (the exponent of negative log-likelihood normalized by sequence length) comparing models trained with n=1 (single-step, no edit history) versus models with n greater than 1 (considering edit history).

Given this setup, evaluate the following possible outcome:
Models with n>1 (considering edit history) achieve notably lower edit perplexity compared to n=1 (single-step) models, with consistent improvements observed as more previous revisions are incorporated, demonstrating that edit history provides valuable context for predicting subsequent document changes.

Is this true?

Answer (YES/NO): YES